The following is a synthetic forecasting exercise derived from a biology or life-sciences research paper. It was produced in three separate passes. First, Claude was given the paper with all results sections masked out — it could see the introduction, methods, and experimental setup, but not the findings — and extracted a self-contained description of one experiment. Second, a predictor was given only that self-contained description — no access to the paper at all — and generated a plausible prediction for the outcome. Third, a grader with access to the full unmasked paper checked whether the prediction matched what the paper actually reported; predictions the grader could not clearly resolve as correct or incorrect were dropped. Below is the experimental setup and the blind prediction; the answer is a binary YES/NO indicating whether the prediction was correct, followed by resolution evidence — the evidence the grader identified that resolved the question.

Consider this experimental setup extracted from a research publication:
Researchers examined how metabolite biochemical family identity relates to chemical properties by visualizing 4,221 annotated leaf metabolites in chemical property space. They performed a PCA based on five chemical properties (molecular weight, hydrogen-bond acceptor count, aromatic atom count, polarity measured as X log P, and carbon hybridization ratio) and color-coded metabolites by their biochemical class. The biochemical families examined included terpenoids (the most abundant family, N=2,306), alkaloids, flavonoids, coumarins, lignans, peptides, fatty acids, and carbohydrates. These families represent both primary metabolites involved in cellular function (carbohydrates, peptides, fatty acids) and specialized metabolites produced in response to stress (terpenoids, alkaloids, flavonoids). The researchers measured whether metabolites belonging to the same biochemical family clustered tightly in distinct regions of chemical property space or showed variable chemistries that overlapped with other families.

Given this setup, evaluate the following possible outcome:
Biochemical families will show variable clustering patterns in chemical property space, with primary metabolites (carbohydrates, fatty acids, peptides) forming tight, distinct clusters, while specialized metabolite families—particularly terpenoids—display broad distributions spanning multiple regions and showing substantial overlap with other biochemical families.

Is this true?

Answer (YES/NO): NO